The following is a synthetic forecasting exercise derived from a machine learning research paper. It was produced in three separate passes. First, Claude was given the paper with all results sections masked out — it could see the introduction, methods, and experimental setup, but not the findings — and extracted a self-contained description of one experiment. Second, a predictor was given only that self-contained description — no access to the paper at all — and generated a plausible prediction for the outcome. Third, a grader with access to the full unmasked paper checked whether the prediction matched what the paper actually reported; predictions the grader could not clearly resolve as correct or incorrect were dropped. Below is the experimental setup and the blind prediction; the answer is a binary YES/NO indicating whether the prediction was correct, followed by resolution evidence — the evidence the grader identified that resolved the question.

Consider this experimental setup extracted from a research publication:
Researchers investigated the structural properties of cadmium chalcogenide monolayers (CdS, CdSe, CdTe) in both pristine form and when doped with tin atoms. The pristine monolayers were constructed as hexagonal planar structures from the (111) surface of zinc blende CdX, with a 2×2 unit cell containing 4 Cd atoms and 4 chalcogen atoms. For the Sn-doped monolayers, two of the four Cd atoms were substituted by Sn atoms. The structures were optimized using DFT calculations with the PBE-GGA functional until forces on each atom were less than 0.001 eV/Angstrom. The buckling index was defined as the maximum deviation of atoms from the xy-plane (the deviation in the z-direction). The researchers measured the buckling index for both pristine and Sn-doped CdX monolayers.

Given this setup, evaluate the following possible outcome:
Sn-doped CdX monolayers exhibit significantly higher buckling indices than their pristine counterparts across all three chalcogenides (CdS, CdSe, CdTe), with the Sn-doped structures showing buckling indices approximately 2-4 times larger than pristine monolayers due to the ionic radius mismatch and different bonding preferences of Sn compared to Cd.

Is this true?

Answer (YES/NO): NO